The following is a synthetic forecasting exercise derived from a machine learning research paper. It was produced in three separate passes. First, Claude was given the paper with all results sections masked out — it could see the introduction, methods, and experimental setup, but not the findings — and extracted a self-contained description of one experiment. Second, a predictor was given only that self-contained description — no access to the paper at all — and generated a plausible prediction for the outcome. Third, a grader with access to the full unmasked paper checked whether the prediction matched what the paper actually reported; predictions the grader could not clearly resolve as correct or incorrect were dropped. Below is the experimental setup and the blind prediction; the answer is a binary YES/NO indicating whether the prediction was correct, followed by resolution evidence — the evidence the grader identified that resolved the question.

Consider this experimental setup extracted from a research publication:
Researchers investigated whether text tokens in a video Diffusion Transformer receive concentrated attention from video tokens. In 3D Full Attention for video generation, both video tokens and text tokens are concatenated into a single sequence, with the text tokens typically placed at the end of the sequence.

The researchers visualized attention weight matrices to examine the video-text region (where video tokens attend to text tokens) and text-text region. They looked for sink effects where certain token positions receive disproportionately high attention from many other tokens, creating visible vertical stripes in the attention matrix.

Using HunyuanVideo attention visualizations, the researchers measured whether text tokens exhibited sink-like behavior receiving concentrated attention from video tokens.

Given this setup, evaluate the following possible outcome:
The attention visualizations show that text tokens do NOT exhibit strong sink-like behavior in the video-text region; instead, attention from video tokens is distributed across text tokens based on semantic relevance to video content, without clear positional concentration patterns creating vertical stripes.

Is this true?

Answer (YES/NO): NO